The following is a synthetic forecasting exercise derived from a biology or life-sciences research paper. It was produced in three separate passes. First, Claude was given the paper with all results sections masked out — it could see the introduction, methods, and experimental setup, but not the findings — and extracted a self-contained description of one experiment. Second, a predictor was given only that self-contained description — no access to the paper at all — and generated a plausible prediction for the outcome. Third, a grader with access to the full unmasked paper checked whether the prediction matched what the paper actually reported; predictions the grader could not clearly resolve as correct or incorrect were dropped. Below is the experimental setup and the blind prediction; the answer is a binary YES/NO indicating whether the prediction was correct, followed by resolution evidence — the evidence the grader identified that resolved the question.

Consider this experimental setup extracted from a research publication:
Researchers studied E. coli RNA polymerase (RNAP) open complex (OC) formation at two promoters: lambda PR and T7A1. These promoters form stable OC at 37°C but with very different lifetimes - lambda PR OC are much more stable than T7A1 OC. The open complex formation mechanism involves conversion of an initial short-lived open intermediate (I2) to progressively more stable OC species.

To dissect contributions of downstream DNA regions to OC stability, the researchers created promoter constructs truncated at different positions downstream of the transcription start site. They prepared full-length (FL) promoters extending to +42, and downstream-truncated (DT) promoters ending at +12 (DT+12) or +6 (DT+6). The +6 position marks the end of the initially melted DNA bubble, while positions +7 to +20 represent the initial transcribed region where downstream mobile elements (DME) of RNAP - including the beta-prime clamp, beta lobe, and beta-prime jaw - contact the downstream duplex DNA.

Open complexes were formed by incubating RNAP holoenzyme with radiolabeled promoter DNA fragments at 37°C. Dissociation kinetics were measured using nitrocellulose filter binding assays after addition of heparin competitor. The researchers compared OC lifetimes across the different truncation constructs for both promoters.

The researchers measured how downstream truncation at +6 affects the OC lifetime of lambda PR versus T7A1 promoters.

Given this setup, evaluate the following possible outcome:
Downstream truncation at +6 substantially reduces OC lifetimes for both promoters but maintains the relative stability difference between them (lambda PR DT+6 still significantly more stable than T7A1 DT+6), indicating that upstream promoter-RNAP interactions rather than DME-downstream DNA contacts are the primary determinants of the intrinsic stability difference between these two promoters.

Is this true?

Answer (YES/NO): NO